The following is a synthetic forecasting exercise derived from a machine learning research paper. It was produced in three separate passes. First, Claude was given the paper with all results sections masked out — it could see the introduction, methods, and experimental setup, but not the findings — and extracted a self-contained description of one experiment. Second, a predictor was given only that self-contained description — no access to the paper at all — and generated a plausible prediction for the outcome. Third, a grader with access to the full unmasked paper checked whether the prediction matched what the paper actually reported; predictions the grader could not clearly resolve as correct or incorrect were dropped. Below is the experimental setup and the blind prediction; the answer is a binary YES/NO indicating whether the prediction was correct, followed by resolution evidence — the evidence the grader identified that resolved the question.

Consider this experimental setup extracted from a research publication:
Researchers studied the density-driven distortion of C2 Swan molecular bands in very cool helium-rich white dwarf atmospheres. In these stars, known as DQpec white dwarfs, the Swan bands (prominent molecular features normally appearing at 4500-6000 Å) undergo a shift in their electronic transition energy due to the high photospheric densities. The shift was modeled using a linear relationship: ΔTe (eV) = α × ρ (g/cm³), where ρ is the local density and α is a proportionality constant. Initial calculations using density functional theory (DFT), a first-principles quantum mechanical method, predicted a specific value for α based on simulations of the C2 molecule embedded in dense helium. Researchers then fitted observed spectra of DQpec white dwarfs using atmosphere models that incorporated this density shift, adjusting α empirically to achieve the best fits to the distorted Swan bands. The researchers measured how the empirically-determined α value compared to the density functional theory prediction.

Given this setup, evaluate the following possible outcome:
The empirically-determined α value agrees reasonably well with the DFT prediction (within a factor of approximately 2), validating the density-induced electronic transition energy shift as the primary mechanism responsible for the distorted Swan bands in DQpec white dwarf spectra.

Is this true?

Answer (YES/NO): NO